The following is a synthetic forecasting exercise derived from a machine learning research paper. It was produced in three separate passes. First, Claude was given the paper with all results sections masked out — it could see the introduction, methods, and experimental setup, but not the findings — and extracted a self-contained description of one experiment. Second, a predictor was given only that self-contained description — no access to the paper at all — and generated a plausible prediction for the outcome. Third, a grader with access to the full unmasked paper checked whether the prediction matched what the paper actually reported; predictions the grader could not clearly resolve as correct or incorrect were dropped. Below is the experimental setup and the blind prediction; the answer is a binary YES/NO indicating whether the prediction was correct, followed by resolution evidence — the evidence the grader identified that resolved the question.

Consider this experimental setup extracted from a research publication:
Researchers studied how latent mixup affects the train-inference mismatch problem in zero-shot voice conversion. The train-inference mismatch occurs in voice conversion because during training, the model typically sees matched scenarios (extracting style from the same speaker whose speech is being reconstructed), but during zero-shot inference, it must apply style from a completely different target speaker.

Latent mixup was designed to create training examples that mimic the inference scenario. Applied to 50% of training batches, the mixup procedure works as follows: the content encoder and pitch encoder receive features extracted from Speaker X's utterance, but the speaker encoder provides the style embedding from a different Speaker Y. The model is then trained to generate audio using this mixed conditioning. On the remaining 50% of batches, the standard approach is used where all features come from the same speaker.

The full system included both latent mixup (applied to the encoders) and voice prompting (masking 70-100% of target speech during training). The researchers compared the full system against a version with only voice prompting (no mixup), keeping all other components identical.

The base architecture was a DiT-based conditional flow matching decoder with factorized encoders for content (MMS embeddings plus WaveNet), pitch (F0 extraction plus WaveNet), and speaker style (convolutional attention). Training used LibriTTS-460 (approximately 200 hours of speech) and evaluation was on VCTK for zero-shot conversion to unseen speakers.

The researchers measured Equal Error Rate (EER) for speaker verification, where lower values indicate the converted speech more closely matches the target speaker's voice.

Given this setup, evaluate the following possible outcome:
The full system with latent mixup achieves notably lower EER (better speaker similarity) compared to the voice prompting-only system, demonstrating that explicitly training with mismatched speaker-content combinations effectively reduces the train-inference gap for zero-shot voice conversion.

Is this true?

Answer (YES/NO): YES